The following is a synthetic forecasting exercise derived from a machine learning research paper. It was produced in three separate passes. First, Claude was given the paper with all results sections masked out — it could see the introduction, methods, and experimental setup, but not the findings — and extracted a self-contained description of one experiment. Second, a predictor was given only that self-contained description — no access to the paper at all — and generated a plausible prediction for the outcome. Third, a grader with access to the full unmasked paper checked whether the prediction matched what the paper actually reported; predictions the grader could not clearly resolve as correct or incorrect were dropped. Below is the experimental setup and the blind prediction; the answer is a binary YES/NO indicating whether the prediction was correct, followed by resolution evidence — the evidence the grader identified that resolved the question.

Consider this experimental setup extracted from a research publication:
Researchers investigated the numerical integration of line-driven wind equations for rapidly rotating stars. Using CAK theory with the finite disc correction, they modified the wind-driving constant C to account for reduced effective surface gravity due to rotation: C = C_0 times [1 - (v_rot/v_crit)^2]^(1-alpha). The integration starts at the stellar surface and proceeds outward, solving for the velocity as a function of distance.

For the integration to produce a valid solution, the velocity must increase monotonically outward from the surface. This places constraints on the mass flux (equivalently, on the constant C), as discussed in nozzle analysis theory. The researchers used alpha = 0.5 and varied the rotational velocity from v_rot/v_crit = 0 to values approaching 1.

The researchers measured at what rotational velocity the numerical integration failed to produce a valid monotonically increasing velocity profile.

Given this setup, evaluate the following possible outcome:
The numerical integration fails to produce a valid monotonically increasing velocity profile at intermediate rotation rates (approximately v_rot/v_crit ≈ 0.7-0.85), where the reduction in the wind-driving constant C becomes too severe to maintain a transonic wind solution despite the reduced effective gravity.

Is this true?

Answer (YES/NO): YES